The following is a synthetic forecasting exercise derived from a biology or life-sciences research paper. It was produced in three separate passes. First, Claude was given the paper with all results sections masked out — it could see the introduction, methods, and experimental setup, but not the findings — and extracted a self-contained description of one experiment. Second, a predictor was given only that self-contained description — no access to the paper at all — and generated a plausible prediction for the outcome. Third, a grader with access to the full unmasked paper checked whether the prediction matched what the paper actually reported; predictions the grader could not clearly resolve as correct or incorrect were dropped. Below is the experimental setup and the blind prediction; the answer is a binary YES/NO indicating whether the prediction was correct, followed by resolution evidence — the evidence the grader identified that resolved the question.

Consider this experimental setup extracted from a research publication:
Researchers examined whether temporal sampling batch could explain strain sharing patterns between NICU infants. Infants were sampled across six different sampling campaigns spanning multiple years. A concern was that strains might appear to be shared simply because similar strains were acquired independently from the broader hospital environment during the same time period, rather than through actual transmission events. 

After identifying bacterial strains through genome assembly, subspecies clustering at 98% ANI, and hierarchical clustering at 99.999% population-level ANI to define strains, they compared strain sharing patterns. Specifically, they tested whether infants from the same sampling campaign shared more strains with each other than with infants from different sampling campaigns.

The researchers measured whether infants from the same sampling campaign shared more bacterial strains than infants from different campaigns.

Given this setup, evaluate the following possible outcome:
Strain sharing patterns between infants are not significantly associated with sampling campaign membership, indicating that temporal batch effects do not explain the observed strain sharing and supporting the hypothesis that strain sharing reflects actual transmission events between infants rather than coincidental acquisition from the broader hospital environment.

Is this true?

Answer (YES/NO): YES